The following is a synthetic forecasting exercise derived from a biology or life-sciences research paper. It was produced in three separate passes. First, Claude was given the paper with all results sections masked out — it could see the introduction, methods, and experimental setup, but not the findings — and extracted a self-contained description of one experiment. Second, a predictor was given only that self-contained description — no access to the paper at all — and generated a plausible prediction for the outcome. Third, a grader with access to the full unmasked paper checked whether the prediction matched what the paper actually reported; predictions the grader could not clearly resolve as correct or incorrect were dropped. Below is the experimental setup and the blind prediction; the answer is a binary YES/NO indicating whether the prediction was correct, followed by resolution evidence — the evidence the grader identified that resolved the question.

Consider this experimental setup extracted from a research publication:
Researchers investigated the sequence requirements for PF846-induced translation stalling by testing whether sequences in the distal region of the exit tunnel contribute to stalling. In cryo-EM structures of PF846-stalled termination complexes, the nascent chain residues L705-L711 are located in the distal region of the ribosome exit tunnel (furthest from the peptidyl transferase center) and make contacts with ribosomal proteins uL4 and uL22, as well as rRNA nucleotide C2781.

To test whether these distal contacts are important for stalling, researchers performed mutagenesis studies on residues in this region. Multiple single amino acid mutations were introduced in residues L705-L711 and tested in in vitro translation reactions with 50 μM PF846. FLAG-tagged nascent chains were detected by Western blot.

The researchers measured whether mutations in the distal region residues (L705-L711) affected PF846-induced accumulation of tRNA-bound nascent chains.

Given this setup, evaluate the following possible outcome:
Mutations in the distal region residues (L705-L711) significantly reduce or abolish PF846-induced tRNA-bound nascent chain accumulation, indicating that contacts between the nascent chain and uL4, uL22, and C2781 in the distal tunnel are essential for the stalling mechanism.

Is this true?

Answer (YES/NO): NO